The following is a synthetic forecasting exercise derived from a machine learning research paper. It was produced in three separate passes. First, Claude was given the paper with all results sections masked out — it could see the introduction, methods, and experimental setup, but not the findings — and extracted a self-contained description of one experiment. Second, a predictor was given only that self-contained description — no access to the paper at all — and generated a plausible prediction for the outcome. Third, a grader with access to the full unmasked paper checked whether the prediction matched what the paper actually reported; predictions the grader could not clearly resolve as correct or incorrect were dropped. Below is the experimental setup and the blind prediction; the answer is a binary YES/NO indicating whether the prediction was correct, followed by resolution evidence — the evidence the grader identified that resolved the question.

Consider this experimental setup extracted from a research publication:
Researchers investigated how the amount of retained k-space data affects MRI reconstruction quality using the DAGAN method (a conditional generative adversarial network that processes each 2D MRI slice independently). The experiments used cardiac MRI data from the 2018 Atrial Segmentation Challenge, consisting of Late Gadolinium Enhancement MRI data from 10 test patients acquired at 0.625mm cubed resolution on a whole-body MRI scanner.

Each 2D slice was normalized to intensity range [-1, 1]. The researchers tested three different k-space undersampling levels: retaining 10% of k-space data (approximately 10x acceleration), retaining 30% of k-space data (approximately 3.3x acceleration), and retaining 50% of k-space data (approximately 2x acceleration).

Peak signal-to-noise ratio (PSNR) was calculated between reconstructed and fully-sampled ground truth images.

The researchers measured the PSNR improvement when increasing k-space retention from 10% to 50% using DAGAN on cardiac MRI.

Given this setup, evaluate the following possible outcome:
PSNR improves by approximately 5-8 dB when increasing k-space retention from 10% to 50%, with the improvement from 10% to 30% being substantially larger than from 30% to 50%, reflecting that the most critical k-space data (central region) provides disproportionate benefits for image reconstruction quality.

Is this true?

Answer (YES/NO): NO